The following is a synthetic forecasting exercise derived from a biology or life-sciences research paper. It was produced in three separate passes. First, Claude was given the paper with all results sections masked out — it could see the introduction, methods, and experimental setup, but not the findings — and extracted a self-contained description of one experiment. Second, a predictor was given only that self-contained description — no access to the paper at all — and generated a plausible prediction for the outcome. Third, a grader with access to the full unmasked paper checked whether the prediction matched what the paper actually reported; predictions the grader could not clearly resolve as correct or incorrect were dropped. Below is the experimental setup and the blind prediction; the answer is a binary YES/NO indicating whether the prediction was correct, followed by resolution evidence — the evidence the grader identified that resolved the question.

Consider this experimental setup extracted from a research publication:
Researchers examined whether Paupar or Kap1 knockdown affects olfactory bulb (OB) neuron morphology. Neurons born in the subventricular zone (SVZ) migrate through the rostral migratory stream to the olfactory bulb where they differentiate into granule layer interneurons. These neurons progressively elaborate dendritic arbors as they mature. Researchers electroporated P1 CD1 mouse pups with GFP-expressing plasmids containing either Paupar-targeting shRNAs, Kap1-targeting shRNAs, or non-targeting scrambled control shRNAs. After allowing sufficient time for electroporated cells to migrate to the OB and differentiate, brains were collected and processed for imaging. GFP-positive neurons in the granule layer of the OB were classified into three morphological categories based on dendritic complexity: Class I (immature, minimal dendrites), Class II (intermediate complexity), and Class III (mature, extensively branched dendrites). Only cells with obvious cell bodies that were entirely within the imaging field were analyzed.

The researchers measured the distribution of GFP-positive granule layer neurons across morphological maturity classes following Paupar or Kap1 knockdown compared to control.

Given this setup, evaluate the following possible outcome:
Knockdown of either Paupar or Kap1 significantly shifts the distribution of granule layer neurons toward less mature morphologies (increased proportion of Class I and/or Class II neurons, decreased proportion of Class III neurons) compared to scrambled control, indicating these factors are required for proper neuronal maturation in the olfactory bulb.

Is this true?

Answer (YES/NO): NO